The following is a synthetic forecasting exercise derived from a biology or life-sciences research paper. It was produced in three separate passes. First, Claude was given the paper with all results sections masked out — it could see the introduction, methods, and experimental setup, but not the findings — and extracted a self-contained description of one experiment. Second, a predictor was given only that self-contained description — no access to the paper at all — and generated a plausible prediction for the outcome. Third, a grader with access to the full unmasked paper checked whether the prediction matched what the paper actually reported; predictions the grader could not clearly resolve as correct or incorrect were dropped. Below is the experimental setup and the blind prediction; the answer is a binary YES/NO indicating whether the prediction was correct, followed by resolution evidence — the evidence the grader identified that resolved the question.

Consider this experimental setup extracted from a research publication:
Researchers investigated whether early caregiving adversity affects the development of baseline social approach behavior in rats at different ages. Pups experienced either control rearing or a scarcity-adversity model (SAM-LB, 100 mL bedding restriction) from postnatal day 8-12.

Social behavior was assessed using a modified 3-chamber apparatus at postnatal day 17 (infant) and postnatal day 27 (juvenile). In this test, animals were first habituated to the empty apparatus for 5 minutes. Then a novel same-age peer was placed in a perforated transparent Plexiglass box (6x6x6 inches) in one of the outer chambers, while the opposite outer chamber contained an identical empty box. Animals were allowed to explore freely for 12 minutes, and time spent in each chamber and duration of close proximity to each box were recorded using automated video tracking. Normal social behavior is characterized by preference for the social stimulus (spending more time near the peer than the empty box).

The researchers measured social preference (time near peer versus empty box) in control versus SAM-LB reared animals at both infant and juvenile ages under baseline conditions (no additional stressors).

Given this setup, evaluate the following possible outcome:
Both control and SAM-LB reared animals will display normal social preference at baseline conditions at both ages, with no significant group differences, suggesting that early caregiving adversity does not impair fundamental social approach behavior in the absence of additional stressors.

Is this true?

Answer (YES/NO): NO